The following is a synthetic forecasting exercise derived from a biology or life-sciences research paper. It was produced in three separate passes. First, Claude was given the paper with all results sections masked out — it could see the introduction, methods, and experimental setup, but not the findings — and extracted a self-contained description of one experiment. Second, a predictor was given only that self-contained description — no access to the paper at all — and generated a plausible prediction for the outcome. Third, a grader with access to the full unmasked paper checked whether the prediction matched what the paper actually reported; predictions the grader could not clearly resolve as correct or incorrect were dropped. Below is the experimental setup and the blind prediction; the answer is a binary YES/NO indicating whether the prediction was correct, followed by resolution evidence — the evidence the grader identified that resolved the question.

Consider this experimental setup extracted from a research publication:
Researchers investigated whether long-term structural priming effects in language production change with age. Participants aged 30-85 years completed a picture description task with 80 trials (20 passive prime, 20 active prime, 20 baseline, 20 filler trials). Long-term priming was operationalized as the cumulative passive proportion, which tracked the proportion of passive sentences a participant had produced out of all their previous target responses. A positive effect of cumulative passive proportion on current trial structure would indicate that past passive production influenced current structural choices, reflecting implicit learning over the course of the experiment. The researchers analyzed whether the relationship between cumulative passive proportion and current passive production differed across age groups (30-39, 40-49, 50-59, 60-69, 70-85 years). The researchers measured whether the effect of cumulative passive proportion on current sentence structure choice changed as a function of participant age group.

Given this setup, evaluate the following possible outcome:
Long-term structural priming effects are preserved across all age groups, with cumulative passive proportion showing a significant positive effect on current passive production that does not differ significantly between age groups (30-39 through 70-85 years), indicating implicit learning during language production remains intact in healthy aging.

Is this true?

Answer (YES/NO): NO